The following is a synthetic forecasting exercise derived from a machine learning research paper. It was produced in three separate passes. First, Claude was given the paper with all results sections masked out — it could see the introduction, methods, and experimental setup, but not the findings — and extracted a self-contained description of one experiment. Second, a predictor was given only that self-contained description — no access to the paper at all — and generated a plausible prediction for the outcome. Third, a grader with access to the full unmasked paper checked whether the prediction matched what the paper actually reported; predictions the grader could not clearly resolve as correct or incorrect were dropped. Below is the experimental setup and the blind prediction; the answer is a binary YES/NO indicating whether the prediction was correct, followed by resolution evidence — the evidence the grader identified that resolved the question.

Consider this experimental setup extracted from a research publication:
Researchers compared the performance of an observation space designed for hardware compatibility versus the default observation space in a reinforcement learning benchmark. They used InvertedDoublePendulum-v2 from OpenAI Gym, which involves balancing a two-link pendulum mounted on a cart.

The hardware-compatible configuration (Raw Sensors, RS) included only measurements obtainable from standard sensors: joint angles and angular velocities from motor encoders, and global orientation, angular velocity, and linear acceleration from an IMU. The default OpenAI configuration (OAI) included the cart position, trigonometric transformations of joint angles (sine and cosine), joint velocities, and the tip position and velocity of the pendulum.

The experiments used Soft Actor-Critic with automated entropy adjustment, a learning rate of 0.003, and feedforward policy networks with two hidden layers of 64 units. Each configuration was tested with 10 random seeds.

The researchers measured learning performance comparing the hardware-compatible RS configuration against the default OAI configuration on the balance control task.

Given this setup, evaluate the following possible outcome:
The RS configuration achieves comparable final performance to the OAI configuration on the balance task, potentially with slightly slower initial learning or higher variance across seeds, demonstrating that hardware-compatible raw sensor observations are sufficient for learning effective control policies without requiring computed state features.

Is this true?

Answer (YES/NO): YES